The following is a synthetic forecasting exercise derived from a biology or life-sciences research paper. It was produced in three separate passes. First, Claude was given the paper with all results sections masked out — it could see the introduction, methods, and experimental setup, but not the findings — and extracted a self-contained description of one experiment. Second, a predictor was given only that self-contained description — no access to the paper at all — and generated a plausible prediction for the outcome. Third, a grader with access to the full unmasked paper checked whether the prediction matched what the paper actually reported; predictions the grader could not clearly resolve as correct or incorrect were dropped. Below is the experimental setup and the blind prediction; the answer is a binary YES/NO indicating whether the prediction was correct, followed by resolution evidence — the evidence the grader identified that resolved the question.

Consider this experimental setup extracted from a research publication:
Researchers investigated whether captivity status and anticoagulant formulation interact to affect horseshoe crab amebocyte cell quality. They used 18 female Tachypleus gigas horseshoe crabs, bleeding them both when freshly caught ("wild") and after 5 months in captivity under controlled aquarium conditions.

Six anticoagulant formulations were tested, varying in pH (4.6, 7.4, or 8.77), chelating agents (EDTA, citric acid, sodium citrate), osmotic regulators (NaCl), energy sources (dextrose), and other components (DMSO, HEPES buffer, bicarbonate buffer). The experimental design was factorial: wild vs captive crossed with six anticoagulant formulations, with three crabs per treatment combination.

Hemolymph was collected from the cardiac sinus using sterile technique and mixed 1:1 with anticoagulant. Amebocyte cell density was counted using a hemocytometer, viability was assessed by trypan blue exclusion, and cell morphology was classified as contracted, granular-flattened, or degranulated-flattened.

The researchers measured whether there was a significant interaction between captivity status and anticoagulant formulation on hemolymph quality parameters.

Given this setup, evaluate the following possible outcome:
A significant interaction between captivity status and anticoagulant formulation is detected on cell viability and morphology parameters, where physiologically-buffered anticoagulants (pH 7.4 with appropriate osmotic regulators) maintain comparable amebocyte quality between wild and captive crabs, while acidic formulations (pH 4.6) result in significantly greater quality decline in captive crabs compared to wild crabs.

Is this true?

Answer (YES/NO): NO